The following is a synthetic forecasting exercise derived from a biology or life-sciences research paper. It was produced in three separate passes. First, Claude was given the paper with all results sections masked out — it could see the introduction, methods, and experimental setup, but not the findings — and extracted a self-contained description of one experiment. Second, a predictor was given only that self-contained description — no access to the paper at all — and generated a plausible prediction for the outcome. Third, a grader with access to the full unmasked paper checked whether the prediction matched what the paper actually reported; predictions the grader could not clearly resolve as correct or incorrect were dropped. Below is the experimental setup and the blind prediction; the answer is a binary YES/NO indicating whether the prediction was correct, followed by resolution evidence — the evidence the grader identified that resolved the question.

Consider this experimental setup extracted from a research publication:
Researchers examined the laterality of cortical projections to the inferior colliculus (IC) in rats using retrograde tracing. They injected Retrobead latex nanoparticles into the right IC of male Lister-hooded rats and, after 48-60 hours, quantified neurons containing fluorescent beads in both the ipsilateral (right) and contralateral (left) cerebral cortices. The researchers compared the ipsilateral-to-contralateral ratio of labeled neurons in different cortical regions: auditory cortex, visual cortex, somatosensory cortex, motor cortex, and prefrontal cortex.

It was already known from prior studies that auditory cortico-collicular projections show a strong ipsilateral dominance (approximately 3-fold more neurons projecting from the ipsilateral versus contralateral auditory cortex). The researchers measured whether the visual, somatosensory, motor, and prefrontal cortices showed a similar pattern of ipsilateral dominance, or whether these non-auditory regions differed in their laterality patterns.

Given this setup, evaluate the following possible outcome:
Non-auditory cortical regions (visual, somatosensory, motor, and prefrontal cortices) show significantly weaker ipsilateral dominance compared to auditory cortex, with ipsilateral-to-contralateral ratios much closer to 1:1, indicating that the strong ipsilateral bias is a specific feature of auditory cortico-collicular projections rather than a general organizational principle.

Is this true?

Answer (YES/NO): NO